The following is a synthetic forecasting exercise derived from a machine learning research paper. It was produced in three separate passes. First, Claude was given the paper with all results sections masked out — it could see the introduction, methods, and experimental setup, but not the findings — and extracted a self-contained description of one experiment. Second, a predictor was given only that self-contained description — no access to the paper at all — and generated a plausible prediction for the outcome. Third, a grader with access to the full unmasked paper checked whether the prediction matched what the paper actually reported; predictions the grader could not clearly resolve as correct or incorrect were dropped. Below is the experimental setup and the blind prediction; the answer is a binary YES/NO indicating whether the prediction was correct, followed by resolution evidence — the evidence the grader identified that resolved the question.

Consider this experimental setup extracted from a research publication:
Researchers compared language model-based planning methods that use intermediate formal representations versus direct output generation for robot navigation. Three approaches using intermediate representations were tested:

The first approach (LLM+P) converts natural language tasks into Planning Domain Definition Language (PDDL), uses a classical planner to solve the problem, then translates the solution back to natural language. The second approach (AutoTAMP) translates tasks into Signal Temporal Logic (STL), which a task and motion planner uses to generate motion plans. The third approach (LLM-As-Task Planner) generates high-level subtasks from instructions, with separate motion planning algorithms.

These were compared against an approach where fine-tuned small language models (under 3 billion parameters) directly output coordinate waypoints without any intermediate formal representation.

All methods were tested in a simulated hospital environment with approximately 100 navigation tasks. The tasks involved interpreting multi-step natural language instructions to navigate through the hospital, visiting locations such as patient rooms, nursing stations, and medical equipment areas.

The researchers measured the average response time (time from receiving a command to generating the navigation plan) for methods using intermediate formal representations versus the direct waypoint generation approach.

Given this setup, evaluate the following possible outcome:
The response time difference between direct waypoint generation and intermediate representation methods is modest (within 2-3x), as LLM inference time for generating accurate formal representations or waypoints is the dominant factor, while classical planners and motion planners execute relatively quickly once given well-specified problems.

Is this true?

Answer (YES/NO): NO